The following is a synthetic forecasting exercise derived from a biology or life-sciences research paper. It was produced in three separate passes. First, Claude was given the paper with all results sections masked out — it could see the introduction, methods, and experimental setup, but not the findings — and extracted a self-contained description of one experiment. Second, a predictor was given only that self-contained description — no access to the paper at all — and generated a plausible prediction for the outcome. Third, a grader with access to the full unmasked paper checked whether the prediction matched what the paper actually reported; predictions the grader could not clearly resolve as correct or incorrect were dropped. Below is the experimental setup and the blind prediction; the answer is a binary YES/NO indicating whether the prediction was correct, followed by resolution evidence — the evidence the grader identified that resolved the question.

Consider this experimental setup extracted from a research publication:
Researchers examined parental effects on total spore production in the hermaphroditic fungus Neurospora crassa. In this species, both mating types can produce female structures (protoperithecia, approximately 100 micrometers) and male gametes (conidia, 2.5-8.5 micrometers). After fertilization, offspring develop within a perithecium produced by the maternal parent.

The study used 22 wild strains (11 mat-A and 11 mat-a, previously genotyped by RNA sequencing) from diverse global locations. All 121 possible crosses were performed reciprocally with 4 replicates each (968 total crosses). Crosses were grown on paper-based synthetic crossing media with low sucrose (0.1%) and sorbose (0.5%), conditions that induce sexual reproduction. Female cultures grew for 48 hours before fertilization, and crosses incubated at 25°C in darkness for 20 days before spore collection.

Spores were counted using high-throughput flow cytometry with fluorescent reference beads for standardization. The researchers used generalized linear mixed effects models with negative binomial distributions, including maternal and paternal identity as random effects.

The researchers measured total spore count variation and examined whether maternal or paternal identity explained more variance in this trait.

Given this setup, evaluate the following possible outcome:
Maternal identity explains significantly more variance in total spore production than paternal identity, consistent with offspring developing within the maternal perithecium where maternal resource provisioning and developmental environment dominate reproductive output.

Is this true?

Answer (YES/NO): YES